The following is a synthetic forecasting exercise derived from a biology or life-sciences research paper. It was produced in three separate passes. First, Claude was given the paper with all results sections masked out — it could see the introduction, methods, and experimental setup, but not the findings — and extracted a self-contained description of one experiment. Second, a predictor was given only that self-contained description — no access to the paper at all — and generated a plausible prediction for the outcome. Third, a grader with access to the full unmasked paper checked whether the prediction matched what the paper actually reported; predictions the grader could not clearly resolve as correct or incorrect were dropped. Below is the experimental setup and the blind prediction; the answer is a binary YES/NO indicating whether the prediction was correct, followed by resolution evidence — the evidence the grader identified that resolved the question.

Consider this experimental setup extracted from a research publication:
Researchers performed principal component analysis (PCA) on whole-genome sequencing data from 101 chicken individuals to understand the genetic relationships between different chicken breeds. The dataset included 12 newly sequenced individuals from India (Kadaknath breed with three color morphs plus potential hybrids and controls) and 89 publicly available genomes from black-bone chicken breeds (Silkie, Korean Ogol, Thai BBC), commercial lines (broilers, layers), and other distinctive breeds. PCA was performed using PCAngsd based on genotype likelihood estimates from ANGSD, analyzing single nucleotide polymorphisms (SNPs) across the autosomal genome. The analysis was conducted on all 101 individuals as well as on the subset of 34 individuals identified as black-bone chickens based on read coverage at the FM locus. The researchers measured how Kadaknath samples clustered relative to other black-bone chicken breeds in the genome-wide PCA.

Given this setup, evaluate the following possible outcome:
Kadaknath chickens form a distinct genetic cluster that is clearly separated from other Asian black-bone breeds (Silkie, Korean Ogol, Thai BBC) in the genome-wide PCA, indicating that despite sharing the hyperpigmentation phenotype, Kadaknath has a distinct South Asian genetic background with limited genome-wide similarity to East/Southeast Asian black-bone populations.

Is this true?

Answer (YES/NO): YES